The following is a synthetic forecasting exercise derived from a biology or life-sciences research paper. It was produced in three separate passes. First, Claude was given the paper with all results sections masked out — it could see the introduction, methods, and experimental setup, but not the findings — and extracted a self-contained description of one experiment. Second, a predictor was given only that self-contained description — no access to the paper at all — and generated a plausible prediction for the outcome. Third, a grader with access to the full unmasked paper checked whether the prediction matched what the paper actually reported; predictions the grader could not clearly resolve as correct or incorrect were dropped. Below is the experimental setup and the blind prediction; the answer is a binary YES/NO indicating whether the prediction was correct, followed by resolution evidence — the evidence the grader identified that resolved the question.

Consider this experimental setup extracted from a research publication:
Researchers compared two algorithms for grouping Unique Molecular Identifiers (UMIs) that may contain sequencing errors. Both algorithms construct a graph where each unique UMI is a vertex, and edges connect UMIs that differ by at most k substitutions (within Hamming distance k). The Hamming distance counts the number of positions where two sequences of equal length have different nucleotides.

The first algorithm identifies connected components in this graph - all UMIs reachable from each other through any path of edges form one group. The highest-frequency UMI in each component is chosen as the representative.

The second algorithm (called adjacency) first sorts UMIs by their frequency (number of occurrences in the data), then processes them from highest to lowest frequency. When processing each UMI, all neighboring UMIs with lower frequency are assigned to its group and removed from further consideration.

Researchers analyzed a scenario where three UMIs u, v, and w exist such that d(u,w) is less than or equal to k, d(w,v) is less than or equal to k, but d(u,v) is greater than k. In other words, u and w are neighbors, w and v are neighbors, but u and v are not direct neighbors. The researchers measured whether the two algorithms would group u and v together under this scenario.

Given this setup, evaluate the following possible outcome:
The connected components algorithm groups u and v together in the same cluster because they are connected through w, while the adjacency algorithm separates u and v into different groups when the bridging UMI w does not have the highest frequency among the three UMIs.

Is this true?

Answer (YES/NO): NO